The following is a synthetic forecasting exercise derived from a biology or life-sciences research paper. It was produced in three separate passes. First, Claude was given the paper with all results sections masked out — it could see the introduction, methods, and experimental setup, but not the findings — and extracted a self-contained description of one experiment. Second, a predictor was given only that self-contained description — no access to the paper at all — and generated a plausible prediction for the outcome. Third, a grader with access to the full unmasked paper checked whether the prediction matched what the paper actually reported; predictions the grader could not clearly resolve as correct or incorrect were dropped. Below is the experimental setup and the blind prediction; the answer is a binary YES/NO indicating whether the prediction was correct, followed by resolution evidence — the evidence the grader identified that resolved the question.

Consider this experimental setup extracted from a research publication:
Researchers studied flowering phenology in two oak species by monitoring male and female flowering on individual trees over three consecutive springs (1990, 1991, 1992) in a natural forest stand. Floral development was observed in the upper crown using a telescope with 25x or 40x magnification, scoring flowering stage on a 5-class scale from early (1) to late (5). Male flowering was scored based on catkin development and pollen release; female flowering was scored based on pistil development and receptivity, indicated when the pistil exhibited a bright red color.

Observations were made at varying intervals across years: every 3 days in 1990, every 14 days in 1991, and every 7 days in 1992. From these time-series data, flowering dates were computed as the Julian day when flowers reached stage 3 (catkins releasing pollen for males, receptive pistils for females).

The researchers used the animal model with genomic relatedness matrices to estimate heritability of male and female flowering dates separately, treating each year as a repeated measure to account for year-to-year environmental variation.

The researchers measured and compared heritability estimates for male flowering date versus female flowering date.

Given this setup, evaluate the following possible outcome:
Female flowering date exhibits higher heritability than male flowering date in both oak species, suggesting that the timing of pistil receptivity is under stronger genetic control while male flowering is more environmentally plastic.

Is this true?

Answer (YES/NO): YES